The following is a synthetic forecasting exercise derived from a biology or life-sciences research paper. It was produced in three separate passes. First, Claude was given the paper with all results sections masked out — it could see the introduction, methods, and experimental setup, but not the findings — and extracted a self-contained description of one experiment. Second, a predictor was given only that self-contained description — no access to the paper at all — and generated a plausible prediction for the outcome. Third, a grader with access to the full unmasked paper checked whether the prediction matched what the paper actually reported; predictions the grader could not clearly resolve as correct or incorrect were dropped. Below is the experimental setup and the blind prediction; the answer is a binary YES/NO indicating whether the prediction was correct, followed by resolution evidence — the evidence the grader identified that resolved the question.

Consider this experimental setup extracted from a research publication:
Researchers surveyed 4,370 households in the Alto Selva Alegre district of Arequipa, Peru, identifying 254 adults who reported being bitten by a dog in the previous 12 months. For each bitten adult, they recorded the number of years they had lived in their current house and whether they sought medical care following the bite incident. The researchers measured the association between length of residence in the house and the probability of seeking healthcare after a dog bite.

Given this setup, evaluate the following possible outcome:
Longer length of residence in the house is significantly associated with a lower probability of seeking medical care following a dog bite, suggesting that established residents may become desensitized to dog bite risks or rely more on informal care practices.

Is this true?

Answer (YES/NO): NO